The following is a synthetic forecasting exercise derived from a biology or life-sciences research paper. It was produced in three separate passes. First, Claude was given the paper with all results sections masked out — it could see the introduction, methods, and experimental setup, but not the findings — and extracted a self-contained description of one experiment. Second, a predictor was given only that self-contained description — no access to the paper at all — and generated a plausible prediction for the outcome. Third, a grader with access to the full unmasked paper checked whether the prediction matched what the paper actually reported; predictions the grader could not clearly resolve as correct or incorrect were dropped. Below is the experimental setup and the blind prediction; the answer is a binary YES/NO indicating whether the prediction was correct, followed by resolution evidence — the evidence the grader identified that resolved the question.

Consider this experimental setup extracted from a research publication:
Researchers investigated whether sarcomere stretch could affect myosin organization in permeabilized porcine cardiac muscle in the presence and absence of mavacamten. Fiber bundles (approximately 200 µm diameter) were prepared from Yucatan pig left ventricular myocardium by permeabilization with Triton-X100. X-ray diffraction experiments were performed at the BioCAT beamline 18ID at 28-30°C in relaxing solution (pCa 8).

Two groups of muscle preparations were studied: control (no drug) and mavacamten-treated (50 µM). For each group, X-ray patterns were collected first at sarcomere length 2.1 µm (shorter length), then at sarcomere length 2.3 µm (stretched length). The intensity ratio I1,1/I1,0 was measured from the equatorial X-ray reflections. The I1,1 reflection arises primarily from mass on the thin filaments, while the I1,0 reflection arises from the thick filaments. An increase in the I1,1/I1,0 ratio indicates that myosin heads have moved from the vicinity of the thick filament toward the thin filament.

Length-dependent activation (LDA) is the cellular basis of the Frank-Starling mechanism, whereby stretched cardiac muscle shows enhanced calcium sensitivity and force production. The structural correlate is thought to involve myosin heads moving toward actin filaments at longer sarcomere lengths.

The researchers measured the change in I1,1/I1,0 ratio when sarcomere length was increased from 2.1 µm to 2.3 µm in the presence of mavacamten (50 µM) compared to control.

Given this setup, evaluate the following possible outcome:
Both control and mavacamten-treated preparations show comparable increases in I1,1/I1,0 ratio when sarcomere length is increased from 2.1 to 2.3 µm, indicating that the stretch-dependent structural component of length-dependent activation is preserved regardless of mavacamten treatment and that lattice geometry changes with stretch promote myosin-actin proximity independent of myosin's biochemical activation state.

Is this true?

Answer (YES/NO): YES